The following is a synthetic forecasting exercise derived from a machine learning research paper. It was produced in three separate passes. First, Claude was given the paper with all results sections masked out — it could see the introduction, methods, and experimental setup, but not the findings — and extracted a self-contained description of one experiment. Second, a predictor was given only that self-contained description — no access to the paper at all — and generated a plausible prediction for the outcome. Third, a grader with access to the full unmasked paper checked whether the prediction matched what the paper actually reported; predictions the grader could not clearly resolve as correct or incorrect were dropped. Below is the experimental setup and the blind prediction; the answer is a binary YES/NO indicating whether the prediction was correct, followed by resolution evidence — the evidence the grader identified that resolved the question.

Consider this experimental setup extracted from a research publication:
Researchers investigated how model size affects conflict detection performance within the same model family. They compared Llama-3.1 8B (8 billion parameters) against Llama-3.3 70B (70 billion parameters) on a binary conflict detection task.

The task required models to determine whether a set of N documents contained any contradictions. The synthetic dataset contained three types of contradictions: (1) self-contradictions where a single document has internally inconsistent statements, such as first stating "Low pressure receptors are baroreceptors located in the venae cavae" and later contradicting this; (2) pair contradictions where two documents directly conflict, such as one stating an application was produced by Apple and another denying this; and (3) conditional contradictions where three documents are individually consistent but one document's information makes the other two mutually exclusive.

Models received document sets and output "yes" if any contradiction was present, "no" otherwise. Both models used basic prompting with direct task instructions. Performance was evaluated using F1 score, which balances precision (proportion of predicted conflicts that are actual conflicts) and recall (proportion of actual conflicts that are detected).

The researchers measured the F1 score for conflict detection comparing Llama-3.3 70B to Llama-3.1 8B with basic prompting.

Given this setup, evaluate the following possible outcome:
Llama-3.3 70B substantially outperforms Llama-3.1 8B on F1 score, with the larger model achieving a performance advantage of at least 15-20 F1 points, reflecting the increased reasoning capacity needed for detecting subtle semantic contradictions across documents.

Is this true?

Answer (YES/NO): YES